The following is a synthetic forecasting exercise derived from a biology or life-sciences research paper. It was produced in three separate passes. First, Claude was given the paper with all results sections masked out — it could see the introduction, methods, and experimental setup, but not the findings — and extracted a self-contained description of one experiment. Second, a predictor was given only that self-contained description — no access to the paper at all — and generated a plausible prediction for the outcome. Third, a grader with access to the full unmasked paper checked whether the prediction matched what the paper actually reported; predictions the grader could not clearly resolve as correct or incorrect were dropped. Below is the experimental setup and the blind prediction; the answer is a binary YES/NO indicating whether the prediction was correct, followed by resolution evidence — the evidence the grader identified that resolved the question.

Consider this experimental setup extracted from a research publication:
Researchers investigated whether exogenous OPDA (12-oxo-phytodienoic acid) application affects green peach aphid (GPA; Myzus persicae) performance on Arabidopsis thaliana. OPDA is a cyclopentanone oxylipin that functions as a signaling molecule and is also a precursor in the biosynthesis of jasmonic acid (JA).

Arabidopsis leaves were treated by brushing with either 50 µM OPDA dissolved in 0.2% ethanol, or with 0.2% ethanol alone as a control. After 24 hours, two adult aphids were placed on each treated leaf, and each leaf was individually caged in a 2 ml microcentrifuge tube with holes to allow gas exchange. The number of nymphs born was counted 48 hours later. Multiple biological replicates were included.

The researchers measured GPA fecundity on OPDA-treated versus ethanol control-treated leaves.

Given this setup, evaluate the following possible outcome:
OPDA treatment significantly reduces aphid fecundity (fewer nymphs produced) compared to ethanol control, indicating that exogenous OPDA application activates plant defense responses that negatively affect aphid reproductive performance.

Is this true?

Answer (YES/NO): YES